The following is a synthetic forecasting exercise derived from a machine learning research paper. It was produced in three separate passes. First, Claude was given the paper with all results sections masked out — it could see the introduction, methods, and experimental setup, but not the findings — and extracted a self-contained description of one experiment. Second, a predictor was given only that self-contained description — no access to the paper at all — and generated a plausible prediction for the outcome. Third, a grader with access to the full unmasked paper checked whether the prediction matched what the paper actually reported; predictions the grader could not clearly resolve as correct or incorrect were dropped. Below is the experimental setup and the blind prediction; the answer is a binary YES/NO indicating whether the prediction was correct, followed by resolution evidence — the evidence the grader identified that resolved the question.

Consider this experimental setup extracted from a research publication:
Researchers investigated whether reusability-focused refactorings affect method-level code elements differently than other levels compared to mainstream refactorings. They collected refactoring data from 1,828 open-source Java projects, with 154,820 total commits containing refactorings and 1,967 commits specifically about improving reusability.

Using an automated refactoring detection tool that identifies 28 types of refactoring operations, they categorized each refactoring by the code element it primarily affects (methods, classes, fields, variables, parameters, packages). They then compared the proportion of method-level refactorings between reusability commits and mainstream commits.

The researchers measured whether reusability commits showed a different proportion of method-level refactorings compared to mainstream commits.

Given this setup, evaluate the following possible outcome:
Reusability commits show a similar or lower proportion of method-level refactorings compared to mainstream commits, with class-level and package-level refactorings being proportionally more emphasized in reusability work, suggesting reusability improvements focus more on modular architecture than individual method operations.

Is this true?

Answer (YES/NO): NO